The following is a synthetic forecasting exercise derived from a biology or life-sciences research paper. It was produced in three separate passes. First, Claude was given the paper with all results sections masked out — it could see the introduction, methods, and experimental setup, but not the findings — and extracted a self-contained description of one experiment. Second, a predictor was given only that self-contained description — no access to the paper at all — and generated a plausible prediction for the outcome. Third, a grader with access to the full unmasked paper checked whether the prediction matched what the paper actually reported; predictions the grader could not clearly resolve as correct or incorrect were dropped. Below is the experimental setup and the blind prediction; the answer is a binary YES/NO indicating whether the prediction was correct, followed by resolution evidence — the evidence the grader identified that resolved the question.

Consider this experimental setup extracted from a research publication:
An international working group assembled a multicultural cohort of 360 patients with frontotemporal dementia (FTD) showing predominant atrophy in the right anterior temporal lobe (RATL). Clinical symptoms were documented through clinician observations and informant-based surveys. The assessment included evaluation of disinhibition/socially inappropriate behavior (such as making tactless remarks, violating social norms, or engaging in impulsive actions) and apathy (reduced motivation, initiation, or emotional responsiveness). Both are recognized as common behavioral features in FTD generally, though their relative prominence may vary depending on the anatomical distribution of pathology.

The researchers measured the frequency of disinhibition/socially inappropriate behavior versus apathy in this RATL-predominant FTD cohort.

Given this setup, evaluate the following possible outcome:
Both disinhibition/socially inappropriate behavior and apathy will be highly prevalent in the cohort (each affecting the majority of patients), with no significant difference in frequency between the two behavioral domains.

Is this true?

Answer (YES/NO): NO